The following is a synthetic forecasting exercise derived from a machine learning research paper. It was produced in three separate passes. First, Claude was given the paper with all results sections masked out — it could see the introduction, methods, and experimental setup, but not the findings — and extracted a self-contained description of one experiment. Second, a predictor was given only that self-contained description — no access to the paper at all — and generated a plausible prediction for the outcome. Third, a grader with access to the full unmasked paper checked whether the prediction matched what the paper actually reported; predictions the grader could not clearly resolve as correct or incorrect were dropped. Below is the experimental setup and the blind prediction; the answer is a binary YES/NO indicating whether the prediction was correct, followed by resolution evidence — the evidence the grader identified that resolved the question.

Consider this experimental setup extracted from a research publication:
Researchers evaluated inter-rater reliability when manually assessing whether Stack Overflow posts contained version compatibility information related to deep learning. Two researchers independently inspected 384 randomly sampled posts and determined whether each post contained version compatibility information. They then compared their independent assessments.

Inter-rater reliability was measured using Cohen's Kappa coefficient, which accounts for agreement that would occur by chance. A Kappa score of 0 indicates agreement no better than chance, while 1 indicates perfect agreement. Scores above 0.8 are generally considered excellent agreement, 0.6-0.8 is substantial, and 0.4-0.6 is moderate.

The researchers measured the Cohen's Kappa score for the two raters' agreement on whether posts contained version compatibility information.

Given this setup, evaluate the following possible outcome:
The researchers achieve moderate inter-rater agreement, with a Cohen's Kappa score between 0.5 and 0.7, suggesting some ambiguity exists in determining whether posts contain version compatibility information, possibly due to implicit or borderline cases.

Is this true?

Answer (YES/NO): NO